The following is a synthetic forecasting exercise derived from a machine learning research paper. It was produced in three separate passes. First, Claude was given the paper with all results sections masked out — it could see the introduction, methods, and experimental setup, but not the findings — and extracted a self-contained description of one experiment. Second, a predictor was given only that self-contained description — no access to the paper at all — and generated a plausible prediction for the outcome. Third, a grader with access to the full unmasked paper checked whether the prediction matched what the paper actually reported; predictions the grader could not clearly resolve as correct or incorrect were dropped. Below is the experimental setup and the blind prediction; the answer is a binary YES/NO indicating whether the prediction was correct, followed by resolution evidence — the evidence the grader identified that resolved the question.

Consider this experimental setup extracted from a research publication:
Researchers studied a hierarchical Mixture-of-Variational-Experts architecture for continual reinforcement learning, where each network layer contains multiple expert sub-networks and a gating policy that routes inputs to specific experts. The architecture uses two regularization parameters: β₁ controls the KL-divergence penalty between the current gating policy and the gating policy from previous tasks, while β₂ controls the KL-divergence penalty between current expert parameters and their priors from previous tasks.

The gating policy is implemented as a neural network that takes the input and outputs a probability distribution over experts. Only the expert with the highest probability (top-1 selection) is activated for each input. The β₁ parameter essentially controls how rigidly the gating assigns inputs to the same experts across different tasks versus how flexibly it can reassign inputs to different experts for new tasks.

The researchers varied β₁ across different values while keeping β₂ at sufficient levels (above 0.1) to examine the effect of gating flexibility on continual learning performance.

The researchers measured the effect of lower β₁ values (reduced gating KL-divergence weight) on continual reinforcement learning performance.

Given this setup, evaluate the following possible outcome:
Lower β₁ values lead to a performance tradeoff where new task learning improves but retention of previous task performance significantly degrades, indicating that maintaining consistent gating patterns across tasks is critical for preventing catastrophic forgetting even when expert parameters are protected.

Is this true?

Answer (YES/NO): NO